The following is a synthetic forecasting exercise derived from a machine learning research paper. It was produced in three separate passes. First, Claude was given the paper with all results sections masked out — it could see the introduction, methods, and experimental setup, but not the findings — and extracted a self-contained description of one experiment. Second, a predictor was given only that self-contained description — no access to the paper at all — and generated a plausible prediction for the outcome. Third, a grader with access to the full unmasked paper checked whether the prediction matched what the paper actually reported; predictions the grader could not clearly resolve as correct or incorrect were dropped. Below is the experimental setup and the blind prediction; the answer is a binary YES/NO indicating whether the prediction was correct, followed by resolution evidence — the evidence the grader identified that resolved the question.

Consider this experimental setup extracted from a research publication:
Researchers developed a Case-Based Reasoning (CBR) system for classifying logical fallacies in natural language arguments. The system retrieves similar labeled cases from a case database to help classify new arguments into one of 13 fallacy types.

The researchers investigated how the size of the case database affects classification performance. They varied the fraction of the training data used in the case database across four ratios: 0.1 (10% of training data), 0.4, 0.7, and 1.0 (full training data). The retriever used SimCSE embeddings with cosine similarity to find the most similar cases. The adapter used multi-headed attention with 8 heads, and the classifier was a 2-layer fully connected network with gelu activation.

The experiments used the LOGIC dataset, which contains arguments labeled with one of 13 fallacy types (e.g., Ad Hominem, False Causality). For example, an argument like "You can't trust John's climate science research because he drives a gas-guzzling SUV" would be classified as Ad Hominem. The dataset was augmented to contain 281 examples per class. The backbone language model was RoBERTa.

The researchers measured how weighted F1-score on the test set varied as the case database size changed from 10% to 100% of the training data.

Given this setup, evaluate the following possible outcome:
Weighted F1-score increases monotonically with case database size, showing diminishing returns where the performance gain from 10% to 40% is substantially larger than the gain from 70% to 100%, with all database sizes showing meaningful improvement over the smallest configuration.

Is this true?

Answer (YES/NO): NO